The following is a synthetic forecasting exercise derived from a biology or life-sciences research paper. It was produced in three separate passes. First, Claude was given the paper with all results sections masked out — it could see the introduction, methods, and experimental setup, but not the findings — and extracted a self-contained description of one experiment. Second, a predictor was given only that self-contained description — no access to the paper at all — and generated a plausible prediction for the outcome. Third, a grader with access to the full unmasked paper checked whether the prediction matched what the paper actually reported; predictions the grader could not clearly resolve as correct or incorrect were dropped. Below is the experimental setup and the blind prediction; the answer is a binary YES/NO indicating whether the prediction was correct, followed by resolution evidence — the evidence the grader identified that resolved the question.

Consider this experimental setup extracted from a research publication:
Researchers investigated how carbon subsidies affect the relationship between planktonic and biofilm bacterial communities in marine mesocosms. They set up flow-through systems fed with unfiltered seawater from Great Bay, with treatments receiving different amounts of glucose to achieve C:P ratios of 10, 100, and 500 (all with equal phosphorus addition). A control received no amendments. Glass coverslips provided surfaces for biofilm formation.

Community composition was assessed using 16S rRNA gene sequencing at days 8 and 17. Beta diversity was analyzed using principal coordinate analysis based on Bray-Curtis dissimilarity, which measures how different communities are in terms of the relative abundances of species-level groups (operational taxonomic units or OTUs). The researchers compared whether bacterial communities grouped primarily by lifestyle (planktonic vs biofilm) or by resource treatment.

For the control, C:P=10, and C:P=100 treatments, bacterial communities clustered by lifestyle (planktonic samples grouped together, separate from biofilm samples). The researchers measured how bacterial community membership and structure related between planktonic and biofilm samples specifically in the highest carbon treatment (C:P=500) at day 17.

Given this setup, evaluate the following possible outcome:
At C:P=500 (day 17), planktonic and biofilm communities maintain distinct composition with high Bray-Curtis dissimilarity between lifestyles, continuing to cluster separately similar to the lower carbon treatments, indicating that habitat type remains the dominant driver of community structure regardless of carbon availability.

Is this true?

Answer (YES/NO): NO